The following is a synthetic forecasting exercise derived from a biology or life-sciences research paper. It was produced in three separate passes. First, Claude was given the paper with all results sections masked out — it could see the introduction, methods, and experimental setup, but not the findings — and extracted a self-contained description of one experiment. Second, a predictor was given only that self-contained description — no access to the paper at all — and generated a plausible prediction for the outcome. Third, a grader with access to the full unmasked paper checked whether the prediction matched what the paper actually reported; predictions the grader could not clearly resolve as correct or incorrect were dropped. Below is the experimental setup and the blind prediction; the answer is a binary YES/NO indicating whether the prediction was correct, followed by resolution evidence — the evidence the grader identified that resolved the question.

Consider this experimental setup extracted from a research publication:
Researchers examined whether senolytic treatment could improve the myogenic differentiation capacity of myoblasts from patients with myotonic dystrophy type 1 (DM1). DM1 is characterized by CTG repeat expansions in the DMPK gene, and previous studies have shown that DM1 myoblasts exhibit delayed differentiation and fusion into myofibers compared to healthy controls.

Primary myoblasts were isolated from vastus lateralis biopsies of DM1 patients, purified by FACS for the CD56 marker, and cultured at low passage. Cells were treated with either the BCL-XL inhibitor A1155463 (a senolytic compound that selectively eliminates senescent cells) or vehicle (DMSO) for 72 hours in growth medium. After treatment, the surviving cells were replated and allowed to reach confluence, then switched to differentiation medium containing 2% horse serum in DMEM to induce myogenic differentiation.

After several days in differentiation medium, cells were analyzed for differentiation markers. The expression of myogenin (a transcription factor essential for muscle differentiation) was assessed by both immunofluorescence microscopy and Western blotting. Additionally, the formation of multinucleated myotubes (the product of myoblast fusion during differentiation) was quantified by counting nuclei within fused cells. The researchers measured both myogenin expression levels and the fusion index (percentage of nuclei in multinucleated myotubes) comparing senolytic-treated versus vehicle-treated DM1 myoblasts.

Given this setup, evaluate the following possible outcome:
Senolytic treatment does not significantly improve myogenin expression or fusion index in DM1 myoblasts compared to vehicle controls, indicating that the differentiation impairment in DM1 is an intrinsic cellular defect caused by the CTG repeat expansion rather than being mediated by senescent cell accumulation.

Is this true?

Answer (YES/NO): NO